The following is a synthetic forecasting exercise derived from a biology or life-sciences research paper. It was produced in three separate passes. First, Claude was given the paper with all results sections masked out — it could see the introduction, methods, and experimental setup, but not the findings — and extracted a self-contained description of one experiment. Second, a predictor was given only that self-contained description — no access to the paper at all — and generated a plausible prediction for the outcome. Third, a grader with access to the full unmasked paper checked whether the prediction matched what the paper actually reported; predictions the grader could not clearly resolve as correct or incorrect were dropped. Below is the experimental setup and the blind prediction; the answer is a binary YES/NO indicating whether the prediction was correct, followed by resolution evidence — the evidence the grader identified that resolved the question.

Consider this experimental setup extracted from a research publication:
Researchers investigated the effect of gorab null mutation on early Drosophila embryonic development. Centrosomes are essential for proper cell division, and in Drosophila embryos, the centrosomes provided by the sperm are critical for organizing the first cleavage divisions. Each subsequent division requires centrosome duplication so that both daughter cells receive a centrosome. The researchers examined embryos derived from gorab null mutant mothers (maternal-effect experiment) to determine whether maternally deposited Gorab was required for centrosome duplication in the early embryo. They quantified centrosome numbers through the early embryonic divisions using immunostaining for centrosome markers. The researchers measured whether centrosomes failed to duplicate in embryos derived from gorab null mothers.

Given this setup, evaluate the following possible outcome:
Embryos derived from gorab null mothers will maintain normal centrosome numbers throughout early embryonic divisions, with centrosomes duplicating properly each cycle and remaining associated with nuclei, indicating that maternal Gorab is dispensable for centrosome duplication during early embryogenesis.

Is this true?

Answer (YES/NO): NO